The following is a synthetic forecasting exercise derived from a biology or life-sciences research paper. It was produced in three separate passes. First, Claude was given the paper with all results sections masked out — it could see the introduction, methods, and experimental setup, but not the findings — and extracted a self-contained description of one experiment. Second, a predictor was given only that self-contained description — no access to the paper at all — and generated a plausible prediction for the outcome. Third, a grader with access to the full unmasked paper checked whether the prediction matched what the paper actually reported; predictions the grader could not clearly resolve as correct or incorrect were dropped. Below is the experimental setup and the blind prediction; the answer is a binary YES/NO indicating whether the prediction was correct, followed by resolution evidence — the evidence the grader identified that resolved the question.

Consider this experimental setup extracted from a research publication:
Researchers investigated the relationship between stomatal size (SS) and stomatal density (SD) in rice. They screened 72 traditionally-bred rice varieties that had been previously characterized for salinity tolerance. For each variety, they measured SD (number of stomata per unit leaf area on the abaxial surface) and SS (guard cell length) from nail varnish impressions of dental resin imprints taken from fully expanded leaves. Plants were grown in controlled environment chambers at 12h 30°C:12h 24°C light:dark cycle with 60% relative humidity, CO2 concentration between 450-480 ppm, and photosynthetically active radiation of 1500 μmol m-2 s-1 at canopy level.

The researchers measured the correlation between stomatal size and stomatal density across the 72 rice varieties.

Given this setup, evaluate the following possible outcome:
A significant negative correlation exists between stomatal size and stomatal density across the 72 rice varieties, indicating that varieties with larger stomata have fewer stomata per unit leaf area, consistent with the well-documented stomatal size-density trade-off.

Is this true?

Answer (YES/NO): YES